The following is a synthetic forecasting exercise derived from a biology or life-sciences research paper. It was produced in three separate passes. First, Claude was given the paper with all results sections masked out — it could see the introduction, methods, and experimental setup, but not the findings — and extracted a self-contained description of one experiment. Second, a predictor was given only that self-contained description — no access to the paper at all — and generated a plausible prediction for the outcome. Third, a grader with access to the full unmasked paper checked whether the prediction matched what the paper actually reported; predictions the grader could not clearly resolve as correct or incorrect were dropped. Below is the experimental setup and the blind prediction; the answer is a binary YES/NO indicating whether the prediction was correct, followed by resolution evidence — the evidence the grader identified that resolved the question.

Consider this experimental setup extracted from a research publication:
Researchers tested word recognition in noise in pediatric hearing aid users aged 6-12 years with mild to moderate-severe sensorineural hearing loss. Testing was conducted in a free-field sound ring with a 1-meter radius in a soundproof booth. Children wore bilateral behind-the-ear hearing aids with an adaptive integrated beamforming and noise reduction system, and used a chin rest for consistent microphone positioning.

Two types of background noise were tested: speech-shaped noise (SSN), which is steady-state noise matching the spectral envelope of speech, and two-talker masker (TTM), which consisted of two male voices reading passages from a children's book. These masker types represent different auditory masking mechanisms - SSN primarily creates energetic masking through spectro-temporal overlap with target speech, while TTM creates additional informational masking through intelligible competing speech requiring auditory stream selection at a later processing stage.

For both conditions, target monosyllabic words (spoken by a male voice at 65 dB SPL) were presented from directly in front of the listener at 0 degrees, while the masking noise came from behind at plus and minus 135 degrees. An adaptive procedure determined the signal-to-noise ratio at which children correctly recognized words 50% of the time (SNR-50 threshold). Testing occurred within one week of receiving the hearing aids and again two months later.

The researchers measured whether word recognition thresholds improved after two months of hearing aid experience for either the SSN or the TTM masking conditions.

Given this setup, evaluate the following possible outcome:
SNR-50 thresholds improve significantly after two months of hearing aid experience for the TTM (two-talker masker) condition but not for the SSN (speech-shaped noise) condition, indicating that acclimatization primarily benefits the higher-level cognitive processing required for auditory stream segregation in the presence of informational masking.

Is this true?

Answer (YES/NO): NO